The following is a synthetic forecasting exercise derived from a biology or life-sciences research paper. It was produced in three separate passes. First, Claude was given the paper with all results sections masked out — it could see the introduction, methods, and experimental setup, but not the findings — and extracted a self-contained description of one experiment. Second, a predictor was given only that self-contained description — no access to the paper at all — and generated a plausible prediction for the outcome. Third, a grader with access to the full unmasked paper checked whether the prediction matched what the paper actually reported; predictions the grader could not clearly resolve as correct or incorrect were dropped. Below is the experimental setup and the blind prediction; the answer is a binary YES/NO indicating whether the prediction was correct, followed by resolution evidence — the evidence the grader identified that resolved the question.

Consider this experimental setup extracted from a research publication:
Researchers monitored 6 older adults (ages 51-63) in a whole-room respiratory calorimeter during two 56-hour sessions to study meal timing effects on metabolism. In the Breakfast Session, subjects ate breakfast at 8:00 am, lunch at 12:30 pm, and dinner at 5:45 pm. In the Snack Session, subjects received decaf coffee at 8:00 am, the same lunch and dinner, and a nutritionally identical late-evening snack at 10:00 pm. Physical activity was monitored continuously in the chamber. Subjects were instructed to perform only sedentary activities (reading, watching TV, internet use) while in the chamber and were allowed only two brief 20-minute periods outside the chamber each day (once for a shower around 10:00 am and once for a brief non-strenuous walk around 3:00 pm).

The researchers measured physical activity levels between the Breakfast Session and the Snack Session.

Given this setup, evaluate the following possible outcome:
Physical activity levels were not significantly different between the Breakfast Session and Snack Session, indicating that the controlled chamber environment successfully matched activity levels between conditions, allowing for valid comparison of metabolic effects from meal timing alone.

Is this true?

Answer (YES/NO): YES